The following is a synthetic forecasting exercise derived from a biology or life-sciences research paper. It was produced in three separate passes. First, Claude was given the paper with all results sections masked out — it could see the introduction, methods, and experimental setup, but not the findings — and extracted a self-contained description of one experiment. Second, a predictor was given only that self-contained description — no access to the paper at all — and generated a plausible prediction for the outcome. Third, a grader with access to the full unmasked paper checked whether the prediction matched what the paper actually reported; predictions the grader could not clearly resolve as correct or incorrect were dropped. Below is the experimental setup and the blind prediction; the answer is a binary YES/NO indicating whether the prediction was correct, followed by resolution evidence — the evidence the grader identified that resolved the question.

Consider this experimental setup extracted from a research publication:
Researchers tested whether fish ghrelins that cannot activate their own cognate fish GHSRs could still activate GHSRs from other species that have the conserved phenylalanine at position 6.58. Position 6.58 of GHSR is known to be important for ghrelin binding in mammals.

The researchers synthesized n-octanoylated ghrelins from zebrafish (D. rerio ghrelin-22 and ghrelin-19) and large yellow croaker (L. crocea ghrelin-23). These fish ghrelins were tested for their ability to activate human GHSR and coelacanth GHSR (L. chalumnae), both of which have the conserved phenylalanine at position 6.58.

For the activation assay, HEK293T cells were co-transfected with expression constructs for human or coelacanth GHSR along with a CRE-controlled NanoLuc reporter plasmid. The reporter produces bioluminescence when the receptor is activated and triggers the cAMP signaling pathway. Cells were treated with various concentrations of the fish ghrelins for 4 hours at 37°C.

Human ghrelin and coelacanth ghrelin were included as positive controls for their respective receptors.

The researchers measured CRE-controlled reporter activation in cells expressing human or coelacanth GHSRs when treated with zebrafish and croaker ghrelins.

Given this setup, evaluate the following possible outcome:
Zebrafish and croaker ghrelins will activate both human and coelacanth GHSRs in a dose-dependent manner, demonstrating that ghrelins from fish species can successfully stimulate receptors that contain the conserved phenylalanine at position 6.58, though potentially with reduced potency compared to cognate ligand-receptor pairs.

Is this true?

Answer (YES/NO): YES